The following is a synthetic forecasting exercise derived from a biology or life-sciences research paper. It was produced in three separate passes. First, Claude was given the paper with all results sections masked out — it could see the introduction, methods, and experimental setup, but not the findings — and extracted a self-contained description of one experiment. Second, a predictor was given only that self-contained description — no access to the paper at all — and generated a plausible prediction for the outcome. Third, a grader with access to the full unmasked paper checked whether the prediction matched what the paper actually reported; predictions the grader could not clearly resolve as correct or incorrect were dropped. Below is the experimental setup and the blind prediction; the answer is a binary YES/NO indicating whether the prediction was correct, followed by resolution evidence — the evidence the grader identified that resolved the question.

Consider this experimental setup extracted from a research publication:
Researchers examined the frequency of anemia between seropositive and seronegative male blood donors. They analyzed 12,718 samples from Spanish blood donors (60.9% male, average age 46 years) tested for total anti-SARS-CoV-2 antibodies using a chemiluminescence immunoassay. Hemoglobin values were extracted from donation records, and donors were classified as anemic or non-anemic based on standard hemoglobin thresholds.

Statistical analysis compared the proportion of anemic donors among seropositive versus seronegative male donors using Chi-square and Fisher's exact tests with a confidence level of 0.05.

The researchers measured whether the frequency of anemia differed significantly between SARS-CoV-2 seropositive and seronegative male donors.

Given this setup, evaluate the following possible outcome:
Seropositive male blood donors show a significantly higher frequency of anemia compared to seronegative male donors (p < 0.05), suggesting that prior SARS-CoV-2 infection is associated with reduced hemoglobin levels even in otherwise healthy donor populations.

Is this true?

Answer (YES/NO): YES